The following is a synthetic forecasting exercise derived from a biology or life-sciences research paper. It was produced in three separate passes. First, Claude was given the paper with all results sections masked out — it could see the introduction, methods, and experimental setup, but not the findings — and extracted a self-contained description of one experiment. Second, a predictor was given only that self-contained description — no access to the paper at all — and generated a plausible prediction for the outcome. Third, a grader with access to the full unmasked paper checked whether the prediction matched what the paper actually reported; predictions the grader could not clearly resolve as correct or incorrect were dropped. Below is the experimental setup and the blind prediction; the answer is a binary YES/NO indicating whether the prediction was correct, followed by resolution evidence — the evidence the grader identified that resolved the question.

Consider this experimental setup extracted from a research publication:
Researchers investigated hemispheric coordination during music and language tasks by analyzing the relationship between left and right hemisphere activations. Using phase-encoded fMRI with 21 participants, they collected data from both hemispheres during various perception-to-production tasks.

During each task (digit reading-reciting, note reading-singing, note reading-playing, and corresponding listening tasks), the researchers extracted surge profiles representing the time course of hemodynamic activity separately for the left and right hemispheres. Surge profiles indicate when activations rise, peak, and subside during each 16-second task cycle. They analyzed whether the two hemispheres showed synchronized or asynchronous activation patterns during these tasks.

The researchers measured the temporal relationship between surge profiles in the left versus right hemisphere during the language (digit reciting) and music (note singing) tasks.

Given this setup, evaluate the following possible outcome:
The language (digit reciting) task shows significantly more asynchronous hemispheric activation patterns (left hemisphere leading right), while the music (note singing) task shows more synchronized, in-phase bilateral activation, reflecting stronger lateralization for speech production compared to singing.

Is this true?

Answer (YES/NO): NO